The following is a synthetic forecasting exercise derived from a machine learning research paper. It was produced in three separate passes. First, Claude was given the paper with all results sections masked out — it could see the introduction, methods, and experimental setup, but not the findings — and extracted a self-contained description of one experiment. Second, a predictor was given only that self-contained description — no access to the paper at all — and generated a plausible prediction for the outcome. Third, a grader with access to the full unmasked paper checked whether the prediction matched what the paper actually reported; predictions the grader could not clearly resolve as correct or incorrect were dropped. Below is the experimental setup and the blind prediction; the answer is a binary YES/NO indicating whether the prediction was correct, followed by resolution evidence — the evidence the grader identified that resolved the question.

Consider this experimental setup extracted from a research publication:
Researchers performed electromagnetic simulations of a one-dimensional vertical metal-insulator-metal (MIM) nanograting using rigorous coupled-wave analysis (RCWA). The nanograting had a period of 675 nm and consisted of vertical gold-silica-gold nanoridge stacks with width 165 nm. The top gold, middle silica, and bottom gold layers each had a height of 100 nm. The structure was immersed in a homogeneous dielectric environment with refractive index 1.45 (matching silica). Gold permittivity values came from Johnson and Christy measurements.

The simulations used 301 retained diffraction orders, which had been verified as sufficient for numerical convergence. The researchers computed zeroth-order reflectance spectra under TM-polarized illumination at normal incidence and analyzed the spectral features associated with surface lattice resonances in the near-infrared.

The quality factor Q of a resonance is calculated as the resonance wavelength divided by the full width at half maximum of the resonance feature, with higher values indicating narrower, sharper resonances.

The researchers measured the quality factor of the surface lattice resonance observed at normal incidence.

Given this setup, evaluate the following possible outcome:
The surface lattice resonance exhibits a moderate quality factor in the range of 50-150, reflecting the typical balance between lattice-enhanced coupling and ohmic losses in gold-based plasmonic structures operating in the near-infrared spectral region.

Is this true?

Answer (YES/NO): NO